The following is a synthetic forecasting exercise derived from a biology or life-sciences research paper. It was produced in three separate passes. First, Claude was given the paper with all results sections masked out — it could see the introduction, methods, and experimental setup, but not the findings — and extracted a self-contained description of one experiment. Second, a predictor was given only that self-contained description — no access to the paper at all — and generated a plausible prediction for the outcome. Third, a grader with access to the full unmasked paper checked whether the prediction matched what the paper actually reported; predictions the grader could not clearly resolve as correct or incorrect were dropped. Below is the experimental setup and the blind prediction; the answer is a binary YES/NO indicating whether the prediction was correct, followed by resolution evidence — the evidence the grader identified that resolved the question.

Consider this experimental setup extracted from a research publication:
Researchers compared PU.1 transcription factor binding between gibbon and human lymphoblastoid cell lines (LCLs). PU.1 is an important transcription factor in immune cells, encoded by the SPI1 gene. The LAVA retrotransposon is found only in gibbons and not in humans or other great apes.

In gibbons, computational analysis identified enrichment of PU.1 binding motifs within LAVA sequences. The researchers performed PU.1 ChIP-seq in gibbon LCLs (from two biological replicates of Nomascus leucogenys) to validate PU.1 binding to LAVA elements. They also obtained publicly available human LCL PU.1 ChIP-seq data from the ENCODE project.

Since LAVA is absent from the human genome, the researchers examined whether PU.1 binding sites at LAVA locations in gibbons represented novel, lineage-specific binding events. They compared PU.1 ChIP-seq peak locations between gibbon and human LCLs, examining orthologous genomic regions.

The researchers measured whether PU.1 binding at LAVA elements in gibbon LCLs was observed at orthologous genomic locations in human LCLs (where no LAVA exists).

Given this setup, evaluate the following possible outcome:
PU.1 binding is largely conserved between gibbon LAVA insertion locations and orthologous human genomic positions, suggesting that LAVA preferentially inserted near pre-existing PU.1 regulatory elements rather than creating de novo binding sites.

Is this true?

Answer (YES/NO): NO